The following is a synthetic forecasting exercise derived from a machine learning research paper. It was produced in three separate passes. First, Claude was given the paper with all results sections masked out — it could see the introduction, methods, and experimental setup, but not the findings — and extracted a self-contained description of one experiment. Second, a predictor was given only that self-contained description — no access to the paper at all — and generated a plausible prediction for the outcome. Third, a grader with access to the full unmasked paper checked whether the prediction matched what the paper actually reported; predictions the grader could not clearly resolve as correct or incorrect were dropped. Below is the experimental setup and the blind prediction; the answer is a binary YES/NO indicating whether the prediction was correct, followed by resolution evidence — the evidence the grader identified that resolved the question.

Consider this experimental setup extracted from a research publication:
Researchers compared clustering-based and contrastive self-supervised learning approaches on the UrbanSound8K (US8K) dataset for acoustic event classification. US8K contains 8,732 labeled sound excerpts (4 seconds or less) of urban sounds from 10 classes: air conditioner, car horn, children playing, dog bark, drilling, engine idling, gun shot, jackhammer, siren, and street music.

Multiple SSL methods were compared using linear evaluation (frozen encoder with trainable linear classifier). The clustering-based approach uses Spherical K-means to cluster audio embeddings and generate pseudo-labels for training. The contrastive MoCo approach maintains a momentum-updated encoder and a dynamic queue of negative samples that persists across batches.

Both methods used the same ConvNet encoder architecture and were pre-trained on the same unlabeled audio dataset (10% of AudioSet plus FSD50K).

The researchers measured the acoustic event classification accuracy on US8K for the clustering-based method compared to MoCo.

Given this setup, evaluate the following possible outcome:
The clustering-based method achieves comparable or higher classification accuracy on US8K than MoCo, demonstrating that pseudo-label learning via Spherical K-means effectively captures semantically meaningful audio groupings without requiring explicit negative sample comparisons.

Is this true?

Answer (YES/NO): NO